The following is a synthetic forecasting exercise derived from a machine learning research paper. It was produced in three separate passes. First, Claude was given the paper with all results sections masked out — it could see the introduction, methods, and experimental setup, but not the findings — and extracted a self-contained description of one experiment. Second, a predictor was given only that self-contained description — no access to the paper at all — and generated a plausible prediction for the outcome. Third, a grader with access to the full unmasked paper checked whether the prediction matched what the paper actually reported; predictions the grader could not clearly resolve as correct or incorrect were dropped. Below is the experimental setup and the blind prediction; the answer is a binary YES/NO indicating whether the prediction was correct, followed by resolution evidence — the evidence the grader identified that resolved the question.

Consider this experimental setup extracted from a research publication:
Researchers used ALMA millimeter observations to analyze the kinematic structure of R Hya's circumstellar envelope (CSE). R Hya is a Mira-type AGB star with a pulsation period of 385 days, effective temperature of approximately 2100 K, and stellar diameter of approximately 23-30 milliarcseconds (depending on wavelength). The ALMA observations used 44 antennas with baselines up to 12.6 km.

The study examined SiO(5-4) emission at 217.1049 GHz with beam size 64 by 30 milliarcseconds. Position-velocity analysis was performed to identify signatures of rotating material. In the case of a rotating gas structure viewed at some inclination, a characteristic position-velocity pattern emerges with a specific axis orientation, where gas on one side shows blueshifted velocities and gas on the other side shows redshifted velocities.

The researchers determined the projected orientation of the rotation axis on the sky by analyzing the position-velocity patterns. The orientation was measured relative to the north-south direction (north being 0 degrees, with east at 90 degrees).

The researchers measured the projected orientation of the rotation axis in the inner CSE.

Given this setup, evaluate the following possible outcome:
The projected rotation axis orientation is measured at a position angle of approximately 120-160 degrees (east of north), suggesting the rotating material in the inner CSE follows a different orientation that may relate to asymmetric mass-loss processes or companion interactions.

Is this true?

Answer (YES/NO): NO